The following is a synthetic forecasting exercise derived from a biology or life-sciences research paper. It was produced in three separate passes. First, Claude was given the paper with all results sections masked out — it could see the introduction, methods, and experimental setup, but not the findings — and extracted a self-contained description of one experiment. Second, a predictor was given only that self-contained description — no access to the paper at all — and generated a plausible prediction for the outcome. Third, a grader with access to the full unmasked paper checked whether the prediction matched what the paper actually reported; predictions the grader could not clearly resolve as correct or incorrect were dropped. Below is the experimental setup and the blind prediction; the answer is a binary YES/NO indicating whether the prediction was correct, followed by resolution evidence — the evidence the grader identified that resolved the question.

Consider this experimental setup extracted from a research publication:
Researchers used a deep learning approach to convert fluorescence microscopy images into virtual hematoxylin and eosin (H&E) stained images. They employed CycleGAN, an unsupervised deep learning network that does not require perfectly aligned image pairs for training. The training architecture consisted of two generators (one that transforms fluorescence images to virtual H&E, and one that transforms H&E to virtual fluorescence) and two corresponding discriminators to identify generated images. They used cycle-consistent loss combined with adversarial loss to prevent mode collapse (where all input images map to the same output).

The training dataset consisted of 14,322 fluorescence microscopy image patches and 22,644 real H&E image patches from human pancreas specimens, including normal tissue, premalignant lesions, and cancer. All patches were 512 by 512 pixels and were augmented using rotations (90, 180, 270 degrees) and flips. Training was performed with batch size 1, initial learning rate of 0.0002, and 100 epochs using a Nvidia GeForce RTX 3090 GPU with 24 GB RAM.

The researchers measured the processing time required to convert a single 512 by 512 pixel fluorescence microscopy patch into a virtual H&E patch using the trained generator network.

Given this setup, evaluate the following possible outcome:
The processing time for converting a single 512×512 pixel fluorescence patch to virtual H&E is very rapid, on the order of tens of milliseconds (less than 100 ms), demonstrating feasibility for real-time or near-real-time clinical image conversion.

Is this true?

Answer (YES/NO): NO